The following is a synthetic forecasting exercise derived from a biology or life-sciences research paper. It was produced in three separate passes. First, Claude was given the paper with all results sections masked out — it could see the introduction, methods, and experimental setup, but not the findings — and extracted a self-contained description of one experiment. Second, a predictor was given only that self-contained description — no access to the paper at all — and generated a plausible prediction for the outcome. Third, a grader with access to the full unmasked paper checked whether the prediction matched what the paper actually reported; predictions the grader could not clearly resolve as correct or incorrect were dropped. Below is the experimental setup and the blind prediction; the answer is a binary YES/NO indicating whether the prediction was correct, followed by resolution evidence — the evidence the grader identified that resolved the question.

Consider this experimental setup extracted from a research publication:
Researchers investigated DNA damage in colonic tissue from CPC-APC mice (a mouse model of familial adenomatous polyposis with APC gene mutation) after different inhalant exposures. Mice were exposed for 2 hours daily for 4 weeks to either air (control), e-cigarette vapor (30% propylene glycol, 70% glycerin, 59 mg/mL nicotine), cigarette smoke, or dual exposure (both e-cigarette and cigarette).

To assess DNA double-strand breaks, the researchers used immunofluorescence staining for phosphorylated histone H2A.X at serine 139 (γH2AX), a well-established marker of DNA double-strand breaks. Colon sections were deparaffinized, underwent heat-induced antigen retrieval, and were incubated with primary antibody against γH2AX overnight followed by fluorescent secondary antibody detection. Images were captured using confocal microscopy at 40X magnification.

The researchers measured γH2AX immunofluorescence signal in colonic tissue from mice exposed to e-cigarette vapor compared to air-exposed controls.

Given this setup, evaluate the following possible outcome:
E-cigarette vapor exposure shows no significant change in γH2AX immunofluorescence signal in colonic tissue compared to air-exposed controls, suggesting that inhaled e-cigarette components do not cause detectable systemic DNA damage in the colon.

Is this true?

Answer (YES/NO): NO